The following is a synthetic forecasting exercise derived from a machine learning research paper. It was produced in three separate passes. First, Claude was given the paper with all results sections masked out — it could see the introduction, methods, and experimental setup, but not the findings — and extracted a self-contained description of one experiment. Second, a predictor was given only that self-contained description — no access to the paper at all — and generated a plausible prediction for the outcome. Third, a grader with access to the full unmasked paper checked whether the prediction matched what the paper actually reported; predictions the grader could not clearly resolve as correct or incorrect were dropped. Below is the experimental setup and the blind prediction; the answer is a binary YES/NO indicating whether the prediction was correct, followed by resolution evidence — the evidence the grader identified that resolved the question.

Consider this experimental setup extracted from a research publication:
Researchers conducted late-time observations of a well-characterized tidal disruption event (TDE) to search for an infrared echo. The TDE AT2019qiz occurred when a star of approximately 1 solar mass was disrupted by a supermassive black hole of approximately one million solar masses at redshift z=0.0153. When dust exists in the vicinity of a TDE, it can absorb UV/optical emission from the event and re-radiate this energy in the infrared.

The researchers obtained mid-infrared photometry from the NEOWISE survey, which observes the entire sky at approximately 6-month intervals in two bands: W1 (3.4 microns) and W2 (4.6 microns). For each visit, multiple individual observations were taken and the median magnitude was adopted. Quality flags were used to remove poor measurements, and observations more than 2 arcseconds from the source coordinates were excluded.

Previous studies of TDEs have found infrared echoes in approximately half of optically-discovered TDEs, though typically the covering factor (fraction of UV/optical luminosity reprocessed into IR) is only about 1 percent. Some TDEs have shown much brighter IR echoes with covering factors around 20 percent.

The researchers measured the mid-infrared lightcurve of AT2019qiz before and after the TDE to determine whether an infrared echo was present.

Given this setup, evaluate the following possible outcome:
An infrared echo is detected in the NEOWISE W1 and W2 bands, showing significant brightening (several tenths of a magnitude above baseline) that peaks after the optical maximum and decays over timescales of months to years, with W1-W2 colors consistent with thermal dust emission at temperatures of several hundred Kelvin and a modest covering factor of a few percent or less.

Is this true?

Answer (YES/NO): NO